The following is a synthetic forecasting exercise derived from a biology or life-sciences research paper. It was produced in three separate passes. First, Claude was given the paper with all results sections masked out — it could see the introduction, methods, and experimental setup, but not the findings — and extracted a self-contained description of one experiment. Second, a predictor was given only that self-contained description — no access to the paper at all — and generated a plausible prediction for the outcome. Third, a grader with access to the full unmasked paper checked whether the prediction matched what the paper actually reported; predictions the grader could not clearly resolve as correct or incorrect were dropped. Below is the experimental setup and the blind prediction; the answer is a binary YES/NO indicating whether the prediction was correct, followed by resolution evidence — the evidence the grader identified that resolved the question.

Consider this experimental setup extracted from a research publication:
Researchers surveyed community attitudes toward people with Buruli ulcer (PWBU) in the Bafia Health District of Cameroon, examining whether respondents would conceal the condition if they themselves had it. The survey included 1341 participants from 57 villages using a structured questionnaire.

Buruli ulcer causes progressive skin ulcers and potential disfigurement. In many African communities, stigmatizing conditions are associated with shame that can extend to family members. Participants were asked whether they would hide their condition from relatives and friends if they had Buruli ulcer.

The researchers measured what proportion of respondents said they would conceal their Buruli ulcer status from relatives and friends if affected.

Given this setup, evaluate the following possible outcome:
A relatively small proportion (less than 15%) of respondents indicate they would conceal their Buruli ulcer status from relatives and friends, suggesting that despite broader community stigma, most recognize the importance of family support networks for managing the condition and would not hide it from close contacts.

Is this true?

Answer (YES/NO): NO